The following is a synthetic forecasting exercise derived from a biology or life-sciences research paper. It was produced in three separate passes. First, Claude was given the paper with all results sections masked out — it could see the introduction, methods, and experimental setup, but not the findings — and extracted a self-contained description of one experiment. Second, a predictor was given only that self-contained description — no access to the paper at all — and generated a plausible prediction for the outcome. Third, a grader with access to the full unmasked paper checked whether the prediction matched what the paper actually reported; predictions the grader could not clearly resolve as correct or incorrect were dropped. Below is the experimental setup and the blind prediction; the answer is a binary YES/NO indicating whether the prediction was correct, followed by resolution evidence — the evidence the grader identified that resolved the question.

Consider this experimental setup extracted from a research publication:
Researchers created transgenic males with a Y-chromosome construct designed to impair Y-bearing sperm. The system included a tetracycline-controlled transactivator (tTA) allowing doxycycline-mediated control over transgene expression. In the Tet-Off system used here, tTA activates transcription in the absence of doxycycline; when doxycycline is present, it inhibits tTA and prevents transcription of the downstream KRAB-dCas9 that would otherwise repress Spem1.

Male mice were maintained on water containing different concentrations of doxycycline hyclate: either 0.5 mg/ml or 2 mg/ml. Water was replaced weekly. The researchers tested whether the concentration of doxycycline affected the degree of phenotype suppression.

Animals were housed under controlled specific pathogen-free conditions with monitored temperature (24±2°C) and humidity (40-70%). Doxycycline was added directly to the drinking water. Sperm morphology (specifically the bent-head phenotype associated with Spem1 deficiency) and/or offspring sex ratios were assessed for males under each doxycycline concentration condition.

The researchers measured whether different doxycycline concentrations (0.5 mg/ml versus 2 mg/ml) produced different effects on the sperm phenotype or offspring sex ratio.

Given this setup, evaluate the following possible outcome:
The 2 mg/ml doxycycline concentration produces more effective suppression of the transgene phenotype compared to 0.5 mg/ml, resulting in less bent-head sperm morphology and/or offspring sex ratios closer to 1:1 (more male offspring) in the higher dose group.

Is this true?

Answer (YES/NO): YES